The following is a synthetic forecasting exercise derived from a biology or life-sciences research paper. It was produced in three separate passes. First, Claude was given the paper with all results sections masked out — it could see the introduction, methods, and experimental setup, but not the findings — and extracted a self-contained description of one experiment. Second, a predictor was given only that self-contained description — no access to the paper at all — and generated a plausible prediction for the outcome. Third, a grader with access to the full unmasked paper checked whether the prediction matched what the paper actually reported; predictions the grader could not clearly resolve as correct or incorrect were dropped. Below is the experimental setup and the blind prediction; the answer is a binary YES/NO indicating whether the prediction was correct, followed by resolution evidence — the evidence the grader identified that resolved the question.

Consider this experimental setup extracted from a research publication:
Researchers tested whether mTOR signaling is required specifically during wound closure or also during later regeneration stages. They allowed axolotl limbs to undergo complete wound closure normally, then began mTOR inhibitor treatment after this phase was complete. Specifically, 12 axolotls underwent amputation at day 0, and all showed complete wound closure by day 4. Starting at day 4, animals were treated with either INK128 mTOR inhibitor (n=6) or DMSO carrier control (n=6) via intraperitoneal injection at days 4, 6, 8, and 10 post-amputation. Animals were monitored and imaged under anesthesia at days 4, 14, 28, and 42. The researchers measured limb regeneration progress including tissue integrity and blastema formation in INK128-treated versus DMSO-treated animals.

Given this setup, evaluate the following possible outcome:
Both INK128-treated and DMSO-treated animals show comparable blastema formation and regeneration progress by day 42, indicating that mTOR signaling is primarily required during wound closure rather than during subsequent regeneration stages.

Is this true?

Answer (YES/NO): NO